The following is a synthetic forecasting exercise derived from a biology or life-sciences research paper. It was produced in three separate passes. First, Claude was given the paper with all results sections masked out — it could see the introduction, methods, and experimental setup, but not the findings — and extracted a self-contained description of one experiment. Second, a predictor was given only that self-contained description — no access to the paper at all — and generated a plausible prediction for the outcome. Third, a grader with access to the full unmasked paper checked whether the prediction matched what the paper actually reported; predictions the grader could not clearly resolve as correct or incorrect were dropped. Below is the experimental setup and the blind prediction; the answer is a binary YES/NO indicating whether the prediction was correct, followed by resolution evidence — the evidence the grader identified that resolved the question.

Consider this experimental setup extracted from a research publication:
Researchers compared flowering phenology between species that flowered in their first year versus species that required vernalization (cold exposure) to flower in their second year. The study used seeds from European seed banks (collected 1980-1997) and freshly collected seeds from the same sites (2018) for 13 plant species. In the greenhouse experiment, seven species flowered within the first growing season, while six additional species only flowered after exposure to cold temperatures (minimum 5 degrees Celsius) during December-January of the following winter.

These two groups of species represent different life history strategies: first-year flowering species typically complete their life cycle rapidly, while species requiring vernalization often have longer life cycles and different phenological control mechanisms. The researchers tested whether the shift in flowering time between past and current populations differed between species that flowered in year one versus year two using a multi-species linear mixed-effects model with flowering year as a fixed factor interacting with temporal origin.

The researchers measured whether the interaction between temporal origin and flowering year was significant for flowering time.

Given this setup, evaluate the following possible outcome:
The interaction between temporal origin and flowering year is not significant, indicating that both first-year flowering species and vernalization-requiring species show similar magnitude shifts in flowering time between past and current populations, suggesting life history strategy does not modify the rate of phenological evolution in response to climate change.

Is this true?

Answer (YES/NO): NO